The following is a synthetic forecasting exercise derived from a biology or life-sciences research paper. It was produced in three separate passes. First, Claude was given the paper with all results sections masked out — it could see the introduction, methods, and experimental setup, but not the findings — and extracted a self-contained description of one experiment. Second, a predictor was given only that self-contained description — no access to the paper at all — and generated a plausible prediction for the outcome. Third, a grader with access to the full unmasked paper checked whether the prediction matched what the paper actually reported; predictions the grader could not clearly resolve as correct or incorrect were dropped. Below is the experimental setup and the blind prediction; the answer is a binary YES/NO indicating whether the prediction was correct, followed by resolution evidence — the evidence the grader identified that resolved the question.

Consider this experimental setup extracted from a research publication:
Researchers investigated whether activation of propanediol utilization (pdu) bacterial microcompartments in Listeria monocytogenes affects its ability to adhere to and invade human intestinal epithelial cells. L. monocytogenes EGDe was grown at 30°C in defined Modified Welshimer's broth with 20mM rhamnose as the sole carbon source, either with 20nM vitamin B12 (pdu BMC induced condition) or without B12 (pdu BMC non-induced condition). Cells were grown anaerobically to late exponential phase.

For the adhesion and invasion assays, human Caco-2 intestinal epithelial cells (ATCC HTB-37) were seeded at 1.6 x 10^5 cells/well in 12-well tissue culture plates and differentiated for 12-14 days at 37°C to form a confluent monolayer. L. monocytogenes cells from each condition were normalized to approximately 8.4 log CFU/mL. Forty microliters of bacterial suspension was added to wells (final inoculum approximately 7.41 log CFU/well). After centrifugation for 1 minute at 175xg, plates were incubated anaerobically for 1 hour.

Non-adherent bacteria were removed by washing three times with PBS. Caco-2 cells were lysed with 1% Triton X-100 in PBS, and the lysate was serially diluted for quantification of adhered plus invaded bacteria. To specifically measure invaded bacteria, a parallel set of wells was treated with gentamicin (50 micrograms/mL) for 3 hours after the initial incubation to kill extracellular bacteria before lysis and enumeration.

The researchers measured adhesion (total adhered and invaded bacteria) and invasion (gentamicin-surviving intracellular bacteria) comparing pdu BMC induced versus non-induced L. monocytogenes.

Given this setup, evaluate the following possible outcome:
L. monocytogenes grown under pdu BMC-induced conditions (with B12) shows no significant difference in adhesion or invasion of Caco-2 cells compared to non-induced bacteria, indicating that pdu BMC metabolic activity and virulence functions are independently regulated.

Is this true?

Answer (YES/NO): YES